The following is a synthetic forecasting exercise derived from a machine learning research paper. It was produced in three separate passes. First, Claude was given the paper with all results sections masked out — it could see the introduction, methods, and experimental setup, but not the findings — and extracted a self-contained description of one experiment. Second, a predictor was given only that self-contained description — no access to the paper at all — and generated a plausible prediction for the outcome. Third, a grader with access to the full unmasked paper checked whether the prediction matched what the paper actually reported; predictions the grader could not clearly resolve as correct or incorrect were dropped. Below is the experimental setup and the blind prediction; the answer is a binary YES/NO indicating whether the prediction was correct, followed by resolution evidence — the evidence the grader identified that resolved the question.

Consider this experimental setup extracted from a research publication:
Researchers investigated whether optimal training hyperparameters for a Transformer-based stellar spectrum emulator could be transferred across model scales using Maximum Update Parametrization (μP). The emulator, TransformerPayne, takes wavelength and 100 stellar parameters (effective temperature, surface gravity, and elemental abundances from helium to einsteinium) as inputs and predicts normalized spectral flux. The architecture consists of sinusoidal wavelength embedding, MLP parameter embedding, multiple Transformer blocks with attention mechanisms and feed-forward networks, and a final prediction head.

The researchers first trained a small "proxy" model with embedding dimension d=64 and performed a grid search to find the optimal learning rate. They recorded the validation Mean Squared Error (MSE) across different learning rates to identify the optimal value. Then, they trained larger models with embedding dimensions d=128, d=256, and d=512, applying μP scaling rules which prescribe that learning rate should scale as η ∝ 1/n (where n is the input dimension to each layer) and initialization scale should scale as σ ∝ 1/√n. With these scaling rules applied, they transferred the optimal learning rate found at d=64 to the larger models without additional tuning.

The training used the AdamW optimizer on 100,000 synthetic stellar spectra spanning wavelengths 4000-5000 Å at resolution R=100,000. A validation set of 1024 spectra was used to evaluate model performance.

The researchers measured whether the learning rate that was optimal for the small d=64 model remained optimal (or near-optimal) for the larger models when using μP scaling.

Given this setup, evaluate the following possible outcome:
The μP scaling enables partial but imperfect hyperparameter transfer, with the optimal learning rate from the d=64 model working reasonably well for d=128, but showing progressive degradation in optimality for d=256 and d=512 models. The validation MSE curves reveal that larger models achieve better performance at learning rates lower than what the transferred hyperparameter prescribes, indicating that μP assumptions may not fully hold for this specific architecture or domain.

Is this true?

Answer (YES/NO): NO